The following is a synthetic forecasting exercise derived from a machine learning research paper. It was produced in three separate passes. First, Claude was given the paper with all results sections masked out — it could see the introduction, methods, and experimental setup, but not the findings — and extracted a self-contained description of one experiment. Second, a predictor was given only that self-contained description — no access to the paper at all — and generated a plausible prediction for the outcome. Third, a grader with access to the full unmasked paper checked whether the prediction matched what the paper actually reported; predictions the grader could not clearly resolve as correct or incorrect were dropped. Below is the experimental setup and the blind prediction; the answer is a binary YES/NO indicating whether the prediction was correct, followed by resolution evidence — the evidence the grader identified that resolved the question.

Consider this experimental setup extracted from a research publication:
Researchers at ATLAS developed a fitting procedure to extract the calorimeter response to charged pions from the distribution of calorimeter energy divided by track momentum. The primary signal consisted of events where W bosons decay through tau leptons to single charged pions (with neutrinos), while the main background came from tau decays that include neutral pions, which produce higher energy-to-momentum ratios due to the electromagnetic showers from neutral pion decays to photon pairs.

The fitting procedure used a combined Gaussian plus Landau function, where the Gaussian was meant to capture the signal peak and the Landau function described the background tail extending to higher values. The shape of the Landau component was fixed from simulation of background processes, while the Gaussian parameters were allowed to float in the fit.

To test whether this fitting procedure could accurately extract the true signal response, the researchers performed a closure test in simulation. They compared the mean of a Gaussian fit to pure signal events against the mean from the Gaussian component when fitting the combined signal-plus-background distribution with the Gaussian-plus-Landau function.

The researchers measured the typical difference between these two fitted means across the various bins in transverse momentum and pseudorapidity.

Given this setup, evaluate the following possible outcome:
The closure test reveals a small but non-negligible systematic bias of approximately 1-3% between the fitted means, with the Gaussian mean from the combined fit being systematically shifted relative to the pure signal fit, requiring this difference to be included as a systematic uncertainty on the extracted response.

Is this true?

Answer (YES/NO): NO